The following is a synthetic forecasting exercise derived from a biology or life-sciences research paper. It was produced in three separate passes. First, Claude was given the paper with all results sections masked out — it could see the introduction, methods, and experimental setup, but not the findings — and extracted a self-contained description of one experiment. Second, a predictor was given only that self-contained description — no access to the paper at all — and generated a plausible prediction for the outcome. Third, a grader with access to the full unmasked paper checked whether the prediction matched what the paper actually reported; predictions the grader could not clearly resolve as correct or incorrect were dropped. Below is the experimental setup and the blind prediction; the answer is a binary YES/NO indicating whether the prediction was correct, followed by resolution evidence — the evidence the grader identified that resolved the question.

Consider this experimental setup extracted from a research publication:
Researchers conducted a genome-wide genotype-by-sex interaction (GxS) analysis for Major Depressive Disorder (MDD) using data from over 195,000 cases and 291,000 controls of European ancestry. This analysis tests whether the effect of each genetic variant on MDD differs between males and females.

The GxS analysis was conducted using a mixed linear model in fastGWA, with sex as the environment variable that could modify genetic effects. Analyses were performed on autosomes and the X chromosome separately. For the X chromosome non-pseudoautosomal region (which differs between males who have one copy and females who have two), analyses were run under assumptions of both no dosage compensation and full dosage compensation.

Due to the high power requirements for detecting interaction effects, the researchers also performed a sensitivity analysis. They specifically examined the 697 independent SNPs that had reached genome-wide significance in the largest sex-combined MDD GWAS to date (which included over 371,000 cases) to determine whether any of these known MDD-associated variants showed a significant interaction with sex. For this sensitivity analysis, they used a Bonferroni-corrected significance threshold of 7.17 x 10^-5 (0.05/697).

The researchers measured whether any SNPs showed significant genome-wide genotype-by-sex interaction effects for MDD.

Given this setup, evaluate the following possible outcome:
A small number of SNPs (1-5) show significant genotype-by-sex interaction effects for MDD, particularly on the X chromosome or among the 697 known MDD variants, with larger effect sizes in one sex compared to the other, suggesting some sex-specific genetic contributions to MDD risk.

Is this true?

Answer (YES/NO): NO